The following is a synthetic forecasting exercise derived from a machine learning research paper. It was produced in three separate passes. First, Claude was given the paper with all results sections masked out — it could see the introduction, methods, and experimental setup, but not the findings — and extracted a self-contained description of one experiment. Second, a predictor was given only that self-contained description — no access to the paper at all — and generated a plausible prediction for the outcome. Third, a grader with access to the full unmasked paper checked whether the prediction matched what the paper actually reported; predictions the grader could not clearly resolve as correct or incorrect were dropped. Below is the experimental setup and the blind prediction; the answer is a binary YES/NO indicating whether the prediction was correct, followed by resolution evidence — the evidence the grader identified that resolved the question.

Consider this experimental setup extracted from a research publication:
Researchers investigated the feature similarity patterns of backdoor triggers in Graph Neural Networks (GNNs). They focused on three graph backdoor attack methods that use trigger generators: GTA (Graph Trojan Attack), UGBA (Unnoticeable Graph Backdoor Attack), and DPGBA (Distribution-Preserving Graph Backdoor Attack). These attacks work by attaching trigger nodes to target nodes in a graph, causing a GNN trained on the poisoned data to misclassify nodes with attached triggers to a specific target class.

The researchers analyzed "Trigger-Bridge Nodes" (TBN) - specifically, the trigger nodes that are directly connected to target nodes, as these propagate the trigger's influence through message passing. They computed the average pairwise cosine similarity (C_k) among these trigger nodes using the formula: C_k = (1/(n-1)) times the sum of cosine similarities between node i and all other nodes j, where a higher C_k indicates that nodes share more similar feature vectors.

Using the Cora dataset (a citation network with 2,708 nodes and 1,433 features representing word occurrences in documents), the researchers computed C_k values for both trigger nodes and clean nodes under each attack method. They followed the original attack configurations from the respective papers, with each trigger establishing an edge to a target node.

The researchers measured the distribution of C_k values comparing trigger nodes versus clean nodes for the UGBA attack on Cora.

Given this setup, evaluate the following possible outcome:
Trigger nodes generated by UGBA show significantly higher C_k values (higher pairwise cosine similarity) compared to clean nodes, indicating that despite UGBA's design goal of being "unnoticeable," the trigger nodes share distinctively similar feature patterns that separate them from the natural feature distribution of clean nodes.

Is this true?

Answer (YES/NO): YES